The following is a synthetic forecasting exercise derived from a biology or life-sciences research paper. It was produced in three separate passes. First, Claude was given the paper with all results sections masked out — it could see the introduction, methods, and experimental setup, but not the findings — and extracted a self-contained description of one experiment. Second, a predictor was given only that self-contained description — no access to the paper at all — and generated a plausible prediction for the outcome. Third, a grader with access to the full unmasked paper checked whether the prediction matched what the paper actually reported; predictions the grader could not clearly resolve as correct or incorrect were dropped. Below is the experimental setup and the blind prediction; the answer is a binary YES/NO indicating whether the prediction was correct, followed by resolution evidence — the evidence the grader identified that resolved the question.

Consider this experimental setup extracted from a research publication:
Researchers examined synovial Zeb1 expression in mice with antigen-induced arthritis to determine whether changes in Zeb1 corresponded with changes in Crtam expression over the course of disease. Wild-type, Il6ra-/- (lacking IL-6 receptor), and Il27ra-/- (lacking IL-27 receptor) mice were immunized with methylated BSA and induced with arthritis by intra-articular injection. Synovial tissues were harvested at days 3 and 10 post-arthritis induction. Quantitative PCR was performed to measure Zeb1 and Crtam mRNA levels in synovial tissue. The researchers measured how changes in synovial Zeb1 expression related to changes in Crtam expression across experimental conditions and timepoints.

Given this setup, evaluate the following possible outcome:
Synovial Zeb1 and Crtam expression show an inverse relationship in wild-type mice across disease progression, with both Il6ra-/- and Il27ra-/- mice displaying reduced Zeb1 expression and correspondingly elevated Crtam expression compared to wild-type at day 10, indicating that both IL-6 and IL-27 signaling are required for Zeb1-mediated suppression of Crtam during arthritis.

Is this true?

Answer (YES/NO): NO